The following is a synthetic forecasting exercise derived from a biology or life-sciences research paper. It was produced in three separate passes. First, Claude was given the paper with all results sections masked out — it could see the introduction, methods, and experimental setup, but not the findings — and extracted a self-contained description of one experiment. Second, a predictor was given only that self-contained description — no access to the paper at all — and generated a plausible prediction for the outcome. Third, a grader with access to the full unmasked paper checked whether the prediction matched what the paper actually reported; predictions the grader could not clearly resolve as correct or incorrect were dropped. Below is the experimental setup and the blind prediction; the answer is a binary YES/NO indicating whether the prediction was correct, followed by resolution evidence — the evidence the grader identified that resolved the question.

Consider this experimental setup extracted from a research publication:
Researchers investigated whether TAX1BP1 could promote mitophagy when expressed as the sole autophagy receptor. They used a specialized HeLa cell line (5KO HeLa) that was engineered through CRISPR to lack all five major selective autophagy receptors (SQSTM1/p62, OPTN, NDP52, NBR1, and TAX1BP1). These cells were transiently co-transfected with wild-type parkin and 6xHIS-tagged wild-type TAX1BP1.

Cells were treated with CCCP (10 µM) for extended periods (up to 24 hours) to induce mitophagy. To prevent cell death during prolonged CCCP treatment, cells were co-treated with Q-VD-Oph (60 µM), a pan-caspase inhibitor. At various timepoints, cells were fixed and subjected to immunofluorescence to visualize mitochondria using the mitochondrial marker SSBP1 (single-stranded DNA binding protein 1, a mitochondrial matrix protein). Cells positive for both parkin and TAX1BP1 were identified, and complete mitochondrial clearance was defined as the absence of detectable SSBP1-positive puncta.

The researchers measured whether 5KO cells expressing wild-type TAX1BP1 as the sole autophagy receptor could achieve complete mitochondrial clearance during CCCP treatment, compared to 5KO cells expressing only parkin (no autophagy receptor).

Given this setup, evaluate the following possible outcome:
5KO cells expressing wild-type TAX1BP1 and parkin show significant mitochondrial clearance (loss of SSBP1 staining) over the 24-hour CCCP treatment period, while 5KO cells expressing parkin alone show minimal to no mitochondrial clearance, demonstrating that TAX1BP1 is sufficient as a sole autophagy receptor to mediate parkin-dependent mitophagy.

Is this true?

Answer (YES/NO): NO